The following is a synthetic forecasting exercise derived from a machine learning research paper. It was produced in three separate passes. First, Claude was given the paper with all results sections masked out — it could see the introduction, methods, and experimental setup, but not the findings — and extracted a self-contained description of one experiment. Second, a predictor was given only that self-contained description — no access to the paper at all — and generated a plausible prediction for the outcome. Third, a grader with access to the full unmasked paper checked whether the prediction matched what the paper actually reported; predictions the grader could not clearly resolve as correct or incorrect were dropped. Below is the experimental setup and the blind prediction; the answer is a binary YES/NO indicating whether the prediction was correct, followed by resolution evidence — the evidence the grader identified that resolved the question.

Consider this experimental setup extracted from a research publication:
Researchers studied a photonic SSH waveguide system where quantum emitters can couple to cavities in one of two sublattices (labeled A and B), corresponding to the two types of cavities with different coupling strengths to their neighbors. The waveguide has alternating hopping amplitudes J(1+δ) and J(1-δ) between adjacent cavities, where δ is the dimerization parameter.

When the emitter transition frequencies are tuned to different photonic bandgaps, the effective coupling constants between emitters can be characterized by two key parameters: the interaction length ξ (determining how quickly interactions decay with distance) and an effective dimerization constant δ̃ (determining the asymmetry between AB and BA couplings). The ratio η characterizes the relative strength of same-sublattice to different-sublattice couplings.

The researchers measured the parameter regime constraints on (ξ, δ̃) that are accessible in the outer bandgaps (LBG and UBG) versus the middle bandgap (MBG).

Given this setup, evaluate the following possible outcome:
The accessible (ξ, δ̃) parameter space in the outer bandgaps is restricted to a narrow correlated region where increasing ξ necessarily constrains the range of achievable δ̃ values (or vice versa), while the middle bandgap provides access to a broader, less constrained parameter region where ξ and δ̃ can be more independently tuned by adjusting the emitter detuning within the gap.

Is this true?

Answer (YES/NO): NO